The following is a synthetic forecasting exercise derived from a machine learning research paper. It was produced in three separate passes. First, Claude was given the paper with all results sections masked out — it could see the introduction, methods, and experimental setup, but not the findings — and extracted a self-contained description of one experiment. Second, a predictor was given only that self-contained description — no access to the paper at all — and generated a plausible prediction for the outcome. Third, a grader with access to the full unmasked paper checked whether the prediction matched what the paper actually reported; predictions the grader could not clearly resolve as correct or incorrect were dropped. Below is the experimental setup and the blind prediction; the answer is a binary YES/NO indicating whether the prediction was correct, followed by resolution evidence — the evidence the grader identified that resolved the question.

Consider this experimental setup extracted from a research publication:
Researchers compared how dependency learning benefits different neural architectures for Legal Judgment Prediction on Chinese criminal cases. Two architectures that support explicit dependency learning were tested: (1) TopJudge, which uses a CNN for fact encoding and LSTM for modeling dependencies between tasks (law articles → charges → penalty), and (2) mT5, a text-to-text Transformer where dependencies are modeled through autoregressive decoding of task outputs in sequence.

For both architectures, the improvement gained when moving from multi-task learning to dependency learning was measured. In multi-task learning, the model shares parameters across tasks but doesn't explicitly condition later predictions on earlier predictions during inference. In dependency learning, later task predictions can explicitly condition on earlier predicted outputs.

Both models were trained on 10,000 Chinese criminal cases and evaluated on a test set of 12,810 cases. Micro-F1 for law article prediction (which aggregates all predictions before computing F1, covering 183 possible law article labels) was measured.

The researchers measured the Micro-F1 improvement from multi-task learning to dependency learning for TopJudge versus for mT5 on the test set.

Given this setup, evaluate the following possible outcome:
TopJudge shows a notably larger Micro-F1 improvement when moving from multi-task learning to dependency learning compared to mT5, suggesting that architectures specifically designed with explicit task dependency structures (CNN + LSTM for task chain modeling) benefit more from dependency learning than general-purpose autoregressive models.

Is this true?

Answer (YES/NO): NO